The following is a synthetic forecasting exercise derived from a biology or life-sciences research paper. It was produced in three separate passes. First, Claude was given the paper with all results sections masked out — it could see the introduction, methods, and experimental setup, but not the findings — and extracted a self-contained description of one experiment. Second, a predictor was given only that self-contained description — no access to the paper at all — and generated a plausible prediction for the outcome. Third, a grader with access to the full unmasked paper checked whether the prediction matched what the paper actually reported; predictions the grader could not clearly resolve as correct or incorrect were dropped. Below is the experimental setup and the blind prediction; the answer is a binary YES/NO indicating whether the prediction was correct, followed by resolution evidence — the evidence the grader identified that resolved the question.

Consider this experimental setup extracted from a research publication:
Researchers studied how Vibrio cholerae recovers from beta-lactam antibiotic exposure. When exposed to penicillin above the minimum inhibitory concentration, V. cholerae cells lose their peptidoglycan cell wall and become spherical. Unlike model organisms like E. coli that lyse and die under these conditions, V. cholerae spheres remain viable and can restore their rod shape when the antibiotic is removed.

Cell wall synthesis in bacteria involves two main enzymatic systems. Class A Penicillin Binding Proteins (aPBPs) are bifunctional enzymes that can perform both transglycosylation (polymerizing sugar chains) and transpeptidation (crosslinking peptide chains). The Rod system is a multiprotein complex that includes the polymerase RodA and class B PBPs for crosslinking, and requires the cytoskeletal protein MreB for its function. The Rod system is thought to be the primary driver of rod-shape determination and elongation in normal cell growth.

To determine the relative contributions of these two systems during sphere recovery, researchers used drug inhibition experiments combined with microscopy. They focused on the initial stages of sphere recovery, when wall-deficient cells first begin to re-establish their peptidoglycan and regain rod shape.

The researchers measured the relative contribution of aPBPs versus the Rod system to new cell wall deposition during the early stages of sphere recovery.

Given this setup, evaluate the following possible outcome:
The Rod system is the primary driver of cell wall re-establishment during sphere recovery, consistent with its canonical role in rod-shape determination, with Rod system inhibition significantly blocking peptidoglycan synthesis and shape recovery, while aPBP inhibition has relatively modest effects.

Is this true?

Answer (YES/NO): NO